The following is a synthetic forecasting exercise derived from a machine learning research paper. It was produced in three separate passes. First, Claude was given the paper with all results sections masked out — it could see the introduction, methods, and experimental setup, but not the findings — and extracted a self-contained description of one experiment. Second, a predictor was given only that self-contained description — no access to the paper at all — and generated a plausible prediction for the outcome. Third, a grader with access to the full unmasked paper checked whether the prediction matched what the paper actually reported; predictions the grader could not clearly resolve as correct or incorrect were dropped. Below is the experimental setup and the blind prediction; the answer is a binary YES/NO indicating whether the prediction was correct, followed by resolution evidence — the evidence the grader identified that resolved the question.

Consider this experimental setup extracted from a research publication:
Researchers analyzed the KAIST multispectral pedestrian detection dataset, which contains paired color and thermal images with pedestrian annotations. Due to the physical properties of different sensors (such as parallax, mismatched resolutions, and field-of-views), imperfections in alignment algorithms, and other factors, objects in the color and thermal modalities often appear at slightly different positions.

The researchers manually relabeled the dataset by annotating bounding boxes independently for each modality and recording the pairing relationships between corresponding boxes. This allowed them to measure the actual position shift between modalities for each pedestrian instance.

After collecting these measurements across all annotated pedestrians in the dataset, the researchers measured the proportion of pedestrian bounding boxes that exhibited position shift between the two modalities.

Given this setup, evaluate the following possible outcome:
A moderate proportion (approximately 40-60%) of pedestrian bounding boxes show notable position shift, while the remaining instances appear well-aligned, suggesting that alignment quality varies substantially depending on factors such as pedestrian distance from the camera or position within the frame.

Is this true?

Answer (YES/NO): NO